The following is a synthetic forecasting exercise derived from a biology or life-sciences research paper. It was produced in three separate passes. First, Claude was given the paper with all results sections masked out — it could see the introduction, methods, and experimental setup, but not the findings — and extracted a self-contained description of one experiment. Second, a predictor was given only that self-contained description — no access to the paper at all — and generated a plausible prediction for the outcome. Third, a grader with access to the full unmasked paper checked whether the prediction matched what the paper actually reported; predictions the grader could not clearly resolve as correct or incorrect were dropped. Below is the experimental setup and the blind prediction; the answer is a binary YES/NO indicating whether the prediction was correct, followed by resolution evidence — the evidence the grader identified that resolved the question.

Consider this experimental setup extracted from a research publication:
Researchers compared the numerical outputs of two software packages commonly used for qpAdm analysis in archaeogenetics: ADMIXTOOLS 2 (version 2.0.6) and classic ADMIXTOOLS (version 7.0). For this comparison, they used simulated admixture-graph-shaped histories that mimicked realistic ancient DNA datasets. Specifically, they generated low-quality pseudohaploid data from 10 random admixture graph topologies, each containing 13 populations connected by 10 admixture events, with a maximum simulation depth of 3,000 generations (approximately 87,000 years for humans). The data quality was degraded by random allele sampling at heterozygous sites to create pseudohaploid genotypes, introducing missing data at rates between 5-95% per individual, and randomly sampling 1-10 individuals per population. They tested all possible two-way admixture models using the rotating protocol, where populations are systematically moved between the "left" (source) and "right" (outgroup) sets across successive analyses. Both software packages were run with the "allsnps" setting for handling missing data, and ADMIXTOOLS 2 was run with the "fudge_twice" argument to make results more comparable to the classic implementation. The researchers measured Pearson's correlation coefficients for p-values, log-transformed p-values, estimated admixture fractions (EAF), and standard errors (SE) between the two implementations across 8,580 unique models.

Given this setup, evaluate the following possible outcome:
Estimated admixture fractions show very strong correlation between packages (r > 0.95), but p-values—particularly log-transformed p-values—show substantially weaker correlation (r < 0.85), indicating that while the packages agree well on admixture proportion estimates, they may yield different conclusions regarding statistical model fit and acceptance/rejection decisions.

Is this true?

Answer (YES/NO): NO